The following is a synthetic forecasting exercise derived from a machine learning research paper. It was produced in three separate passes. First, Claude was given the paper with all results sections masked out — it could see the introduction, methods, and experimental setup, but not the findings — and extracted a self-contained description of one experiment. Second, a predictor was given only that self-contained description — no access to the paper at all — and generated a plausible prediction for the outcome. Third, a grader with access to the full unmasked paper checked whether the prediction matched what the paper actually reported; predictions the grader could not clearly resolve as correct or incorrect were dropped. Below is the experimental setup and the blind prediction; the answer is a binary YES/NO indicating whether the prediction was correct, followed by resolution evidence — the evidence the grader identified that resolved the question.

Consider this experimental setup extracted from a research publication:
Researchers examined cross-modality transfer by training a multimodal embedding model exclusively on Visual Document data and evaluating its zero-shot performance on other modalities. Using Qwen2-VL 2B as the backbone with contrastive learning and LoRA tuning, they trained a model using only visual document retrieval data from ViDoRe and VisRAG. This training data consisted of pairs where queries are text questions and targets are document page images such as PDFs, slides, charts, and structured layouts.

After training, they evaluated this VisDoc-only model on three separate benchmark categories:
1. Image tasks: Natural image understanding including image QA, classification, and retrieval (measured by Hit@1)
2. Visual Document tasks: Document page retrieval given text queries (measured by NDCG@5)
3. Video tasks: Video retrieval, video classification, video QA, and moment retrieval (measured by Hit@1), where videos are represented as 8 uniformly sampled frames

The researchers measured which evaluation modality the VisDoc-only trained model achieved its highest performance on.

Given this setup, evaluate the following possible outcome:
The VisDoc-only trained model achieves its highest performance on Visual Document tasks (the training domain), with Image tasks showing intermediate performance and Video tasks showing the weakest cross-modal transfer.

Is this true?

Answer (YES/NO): NO